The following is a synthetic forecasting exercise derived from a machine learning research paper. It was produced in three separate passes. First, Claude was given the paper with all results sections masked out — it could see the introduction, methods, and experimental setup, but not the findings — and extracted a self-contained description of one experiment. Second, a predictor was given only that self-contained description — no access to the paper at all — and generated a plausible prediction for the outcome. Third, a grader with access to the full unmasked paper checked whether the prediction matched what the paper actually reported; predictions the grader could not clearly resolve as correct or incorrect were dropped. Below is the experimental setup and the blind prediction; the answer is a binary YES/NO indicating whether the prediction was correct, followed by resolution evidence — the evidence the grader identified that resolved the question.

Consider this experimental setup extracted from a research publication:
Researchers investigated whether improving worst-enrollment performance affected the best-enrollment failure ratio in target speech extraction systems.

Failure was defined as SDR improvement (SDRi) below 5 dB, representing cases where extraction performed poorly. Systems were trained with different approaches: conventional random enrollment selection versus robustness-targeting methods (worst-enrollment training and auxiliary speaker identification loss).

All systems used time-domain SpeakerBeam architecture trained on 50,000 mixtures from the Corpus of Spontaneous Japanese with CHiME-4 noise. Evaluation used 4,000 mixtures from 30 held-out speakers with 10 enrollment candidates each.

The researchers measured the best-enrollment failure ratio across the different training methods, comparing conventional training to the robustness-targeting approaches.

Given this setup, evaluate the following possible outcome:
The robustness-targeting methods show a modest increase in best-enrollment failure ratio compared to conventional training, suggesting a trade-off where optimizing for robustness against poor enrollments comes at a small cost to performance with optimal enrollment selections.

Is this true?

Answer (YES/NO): NO